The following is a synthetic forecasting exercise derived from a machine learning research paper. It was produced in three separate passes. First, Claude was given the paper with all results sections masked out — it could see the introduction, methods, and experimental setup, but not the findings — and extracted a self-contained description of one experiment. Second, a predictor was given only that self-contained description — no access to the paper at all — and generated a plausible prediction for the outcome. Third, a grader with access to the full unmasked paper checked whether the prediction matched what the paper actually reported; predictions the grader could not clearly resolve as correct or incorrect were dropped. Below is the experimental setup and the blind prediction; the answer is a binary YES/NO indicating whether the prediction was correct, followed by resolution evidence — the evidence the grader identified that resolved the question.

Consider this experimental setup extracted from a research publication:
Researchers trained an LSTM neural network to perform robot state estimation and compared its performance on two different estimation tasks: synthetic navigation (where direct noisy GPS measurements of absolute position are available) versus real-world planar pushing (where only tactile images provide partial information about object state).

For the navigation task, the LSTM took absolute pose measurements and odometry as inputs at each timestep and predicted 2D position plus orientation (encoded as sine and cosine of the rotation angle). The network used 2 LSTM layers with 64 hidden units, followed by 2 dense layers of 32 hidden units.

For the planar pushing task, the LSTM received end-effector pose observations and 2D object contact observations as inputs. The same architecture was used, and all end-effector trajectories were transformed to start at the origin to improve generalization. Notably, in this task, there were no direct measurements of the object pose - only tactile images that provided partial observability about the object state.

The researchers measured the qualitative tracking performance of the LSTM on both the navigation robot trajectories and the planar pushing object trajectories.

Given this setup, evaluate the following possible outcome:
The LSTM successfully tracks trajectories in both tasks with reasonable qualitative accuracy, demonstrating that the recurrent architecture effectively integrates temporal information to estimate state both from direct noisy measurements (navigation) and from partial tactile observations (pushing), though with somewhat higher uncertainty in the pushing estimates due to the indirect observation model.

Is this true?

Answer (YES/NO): NO